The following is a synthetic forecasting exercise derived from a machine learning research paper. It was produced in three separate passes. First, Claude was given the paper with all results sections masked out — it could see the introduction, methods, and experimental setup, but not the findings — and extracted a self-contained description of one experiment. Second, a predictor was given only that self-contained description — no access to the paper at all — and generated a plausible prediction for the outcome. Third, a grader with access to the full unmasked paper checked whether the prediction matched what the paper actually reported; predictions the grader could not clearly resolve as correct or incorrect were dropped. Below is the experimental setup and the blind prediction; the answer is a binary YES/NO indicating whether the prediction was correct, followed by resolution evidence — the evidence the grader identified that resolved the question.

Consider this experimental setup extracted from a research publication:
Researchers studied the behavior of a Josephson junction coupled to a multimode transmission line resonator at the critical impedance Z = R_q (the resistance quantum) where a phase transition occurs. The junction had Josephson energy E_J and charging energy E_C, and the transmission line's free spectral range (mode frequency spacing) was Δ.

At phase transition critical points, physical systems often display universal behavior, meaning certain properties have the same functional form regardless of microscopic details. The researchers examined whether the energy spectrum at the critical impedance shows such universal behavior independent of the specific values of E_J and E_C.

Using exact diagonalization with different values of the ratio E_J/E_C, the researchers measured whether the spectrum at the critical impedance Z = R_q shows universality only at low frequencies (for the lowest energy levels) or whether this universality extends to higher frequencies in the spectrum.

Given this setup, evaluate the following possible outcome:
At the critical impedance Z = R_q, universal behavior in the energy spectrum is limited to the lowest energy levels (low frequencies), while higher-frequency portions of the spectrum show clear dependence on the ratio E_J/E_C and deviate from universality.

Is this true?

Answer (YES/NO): NO